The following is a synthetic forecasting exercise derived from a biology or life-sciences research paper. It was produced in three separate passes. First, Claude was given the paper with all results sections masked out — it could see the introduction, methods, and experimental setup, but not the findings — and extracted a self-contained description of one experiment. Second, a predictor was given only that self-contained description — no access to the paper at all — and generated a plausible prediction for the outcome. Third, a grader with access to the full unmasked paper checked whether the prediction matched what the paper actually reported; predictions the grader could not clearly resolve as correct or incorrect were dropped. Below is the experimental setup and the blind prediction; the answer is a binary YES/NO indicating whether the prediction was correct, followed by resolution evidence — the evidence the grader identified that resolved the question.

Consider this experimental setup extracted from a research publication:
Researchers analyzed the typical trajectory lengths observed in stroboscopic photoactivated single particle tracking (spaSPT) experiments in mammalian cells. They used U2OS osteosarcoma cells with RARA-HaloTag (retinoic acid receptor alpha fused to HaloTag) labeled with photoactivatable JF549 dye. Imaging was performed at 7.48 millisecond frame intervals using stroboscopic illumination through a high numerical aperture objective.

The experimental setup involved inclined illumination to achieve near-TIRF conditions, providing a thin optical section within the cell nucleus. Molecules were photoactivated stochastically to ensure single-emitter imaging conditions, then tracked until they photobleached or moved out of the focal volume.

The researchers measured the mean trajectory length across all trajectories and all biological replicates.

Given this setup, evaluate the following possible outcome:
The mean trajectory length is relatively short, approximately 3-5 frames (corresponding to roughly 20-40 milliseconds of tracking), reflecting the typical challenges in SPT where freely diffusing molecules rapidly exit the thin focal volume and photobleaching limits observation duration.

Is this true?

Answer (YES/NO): YES